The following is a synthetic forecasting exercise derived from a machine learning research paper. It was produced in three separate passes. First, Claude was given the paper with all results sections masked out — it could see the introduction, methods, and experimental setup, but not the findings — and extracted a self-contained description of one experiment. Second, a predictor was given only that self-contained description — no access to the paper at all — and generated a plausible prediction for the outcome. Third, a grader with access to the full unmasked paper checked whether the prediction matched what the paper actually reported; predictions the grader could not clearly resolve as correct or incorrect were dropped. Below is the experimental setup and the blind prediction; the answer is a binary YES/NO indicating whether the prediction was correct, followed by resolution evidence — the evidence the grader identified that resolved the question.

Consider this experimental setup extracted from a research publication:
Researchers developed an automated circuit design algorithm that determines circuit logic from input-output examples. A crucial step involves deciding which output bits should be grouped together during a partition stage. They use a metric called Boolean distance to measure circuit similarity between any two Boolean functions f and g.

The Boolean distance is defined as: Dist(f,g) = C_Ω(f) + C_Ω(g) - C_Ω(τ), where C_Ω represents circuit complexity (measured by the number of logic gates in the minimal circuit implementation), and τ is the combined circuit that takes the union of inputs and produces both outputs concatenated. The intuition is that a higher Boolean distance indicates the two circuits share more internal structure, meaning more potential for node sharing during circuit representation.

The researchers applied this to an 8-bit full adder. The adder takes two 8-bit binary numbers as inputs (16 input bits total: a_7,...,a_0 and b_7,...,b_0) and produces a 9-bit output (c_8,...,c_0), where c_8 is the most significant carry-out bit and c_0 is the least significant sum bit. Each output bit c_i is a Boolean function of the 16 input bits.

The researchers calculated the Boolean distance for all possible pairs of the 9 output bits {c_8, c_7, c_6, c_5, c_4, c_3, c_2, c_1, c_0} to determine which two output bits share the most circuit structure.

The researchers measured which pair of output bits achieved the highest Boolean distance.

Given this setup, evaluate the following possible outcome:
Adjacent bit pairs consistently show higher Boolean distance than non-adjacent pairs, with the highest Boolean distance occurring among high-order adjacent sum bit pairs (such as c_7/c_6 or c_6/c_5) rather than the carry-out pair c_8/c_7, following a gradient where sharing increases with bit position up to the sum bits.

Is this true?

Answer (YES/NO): NO